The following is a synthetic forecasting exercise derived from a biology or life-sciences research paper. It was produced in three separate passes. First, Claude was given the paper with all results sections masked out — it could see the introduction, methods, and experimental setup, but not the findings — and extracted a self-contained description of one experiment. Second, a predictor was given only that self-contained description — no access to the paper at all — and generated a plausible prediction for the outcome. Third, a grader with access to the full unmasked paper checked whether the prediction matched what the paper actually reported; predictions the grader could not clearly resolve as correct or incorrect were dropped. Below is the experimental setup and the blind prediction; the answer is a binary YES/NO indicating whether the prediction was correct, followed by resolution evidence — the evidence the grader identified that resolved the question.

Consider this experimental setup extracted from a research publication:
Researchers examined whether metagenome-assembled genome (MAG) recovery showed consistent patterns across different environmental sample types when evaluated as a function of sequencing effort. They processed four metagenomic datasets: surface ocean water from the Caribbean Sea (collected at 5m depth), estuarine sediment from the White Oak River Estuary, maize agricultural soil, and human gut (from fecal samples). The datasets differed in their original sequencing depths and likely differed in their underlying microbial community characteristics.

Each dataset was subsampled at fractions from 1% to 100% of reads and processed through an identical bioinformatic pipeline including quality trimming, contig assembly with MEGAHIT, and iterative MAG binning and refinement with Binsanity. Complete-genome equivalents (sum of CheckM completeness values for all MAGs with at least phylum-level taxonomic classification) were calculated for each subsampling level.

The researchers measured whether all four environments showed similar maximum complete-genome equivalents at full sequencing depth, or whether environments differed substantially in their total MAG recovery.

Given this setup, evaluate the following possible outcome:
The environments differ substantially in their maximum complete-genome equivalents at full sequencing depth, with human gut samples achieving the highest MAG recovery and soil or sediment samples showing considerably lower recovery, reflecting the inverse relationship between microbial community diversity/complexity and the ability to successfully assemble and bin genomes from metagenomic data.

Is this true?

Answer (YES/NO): NO